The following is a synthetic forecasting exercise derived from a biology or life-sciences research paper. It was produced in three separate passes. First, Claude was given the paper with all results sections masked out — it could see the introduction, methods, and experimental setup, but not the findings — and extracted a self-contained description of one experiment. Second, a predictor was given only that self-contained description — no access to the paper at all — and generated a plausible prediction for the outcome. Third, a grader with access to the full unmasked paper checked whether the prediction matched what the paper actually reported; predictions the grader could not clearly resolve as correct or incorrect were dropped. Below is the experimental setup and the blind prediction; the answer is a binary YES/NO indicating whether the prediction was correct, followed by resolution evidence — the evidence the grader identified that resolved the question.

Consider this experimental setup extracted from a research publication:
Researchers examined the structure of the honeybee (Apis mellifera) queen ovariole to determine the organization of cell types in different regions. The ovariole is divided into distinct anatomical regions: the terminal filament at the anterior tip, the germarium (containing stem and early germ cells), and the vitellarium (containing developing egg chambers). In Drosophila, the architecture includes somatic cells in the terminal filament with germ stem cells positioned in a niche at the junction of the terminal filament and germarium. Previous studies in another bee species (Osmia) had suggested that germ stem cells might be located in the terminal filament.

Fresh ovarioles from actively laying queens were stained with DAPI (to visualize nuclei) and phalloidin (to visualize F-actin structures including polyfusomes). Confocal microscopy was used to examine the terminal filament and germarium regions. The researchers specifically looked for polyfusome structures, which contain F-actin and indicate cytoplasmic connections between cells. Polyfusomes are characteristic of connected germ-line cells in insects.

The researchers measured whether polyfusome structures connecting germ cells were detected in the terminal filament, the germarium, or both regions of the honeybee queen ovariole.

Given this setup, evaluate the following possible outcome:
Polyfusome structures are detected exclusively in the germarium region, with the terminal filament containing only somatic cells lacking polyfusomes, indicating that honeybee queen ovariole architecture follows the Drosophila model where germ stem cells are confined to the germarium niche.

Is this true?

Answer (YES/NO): NO